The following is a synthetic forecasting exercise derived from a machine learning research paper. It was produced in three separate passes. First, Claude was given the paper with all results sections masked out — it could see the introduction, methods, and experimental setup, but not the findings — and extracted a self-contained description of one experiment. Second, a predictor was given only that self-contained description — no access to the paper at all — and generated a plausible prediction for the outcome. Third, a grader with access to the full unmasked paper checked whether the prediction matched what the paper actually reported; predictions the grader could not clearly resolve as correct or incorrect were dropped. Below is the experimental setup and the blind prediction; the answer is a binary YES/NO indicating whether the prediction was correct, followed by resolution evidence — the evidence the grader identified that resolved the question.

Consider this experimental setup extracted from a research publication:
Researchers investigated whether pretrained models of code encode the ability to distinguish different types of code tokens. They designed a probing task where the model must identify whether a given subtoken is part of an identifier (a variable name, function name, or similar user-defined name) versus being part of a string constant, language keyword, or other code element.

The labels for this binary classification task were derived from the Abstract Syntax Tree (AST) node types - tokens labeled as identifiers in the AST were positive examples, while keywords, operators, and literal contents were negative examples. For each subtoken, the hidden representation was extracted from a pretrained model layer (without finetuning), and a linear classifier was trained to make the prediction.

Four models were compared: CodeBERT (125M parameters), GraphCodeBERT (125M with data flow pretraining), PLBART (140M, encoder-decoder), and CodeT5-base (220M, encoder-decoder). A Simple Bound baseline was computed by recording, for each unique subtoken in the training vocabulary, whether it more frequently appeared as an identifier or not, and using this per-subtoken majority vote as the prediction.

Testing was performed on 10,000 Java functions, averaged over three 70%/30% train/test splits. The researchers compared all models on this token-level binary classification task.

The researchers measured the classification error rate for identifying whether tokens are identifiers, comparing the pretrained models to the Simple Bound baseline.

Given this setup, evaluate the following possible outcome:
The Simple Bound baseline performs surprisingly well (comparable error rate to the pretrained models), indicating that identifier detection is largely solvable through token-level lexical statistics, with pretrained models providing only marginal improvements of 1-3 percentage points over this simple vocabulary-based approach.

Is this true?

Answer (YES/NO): NO